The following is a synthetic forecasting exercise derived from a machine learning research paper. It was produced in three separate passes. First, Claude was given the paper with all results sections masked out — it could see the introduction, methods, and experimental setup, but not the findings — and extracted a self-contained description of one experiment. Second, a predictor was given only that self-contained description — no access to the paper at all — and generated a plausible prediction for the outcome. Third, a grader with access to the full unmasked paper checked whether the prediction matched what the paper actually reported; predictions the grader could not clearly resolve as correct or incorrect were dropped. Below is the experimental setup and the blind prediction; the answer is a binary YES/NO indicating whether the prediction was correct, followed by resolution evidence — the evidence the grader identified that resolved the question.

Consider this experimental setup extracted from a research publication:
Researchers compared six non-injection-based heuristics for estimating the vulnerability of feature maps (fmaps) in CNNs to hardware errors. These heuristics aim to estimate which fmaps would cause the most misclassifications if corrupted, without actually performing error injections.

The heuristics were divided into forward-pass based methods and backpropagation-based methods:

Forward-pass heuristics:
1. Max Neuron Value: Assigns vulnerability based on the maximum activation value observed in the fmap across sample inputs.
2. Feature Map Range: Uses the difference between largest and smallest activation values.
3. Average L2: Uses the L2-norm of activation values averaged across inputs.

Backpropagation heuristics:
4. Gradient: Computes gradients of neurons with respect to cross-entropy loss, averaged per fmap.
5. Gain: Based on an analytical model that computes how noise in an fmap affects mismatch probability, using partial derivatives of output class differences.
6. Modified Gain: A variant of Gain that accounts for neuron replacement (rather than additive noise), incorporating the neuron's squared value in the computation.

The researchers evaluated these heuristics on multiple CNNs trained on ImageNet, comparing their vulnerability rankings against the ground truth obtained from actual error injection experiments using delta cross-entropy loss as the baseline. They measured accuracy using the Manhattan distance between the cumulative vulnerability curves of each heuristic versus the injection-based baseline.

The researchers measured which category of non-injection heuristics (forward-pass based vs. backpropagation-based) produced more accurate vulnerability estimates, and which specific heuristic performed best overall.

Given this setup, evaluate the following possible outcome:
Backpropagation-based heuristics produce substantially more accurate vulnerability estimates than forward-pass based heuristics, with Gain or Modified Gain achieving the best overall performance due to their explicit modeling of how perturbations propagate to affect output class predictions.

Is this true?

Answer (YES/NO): NO